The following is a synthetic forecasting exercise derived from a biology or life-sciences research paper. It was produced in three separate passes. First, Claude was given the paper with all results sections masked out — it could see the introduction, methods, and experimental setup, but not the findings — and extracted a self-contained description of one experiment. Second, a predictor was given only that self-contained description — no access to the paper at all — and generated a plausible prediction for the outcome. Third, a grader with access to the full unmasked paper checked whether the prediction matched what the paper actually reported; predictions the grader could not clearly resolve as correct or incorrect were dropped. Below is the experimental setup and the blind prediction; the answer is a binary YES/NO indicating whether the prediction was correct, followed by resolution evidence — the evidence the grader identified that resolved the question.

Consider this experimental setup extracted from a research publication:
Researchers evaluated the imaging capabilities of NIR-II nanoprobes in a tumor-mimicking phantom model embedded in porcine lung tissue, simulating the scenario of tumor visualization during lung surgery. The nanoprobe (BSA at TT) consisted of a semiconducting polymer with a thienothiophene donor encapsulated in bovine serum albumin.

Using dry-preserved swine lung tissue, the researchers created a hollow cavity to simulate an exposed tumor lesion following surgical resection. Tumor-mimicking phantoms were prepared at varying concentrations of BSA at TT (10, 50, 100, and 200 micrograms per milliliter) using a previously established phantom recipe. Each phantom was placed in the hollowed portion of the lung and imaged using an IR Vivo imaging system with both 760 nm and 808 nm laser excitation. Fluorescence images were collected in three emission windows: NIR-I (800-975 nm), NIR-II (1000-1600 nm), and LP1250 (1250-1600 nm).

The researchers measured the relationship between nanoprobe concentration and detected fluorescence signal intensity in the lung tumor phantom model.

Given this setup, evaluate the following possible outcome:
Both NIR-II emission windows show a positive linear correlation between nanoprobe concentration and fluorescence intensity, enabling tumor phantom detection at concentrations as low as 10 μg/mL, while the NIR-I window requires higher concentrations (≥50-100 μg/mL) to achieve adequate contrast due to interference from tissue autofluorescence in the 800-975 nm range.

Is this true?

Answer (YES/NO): NO